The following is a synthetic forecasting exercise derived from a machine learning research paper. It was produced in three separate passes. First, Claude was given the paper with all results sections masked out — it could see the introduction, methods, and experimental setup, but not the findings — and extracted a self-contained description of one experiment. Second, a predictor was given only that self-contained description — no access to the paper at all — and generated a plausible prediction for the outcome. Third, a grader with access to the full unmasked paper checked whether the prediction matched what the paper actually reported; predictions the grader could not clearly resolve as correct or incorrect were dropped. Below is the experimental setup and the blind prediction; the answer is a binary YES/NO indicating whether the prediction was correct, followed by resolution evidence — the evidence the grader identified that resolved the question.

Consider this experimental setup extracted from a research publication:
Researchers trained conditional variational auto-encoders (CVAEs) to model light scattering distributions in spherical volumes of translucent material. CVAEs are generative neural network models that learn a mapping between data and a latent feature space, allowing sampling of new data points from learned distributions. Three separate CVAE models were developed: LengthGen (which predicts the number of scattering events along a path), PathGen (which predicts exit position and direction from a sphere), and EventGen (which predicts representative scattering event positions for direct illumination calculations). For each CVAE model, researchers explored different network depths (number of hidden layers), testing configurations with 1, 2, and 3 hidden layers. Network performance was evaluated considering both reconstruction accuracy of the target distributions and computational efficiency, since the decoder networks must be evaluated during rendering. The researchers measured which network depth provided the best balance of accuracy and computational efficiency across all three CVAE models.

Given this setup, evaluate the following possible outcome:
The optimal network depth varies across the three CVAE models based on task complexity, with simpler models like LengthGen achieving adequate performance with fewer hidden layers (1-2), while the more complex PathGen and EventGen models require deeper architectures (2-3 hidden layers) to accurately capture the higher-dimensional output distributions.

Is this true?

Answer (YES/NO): NO